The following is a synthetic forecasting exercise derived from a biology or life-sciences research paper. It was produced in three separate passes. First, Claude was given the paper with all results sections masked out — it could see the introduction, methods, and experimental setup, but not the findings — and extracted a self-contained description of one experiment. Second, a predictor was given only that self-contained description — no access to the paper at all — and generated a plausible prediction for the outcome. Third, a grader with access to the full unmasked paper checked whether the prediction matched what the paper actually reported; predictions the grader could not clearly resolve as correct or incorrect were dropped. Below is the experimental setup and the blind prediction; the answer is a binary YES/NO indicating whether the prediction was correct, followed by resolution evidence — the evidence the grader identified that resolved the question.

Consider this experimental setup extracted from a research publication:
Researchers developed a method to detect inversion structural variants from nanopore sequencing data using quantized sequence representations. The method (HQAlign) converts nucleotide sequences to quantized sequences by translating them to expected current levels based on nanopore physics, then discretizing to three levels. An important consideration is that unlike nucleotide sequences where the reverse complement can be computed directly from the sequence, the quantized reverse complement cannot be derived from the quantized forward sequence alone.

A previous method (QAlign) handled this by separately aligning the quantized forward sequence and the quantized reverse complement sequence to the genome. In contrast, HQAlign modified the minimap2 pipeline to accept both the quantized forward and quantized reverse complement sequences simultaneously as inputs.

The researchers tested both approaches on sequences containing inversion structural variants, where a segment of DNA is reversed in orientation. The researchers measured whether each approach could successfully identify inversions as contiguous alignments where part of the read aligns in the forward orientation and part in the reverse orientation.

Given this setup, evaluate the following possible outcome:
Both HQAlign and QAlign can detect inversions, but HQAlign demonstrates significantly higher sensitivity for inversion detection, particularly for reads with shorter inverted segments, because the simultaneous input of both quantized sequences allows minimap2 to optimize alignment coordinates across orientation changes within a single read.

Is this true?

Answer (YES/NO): NO